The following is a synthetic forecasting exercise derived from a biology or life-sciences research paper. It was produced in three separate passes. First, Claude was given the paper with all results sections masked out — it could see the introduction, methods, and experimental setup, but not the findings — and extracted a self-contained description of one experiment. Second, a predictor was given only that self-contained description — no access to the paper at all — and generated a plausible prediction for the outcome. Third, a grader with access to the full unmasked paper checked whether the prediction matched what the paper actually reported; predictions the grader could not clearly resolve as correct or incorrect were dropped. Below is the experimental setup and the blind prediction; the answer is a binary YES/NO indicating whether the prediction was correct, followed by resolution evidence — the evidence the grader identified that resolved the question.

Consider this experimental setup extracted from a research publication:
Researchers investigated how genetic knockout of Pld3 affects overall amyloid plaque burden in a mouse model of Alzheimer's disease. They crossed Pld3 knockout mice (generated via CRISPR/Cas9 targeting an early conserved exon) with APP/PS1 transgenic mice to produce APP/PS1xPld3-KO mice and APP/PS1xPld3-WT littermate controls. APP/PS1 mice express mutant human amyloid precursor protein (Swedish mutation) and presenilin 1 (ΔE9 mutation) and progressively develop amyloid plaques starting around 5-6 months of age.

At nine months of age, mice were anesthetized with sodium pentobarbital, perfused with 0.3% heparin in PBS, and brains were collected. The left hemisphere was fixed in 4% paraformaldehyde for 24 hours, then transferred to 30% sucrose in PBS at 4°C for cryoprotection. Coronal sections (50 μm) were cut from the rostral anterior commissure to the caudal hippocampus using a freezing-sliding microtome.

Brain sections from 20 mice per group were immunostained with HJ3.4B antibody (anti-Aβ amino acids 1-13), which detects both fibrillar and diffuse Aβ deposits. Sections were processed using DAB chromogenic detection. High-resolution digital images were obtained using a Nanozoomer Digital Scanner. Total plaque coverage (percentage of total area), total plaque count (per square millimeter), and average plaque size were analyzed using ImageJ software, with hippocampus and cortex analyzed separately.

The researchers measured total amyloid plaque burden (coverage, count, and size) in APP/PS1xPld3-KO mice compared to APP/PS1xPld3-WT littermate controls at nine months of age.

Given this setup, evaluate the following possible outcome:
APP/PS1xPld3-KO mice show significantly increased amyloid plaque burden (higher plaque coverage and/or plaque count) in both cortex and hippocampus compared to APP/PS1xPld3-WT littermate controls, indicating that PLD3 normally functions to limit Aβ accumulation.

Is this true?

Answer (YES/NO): NO